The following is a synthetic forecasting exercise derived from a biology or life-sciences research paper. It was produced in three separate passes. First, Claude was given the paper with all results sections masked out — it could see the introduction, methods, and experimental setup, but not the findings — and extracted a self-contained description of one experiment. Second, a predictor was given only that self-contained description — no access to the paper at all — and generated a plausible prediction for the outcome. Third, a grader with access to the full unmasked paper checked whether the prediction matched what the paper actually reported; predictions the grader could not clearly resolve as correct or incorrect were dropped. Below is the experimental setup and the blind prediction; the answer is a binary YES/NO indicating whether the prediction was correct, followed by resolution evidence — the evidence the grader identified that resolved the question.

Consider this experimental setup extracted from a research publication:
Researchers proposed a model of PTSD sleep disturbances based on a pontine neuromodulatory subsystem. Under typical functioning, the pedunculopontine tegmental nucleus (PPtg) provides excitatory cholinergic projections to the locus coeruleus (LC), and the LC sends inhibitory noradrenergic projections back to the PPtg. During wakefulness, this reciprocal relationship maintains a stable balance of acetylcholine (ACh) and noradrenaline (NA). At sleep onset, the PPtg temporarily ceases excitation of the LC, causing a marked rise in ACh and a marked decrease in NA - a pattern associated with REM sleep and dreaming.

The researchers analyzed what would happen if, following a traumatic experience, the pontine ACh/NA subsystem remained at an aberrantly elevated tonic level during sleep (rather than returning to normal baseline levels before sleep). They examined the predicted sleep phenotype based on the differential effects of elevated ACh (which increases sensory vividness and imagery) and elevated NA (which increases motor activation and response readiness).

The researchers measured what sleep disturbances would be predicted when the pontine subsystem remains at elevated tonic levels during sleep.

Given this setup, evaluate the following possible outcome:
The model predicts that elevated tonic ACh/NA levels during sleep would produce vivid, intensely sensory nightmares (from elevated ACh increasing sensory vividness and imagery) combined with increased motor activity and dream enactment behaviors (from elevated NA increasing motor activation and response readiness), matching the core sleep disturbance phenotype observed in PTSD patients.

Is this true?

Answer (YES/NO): YES